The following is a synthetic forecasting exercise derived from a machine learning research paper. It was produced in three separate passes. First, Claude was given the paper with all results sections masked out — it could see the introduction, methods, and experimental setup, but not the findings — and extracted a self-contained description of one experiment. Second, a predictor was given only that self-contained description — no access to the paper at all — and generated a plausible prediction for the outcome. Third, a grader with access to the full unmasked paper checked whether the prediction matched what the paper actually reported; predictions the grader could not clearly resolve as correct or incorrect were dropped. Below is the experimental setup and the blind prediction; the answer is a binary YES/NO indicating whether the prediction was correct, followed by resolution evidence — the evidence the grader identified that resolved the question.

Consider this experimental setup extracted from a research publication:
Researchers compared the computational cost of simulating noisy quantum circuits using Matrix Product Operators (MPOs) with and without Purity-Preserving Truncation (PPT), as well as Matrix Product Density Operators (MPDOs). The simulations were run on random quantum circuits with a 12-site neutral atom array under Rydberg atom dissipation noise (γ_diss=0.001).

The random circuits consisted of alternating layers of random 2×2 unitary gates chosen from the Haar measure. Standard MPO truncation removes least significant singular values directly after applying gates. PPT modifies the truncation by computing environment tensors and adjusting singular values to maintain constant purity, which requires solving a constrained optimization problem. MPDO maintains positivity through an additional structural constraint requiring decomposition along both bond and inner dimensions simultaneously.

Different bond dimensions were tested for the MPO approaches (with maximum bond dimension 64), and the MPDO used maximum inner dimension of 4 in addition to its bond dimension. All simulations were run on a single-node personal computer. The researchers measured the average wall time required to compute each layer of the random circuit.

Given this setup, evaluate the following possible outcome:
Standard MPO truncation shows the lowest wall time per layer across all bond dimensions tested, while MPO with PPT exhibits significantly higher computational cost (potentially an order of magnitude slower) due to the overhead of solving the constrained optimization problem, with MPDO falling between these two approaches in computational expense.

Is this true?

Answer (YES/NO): NO